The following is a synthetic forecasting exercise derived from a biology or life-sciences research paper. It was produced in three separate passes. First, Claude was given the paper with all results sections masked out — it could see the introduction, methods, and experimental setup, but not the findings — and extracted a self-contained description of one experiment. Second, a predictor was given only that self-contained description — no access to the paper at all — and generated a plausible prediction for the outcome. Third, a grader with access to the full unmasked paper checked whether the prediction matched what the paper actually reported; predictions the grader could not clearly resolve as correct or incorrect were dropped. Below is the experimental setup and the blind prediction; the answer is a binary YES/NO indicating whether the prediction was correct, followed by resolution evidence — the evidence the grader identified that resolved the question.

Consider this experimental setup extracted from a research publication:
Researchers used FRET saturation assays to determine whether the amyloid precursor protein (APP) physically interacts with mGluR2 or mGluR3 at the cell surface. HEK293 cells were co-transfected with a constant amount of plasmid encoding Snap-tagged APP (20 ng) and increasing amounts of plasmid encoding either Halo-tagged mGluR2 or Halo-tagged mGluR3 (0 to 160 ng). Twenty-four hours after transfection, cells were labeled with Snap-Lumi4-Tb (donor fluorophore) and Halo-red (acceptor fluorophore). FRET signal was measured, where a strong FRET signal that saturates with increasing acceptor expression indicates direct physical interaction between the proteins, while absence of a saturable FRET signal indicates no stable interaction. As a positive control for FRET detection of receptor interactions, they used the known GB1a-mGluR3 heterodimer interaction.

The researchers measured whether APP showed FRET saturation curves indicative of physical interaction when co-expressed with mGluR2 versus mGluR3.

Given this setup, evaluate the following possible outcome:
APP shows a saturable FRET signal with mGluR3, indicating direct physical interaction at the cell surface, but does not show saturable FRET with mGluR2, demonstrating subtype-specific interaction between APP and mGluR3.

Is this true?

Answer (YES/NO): YES